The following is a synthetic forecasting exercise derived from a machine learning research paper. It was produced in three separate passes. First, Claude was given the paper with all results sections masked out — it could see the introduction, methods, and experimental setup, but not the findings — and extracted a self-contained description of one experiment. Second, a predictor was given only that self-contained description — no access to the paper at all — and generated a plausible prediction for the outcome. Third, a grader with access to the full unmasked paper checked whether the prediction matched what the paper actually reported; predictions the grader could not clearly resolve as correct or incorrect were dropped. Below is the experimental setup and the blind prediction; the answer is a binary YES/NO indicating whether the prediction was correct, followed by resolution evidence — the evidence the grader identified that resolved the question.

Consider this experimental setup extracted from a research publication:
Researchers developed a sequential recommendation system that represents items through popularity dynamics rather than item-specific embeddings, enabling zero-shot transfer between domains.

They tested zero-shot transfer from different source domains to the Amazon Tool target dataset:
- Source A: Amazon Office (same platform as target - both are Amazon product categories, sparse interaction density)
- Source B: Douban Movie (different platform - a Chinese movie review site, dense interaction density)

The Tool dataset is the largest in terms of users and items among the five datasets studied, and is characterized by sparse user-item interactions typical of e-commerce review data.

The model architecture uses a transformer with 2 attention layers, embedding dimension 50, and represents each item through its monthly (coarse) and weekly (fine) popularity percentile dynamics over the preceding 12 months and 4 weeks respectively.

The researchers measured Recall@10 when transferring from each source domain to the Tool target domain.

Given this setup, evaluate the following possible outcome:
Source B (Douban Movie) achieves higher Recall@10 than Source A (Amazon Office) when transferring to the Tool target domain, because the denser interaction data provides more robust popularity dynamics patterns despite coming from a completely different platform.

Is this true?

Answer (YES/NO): NO